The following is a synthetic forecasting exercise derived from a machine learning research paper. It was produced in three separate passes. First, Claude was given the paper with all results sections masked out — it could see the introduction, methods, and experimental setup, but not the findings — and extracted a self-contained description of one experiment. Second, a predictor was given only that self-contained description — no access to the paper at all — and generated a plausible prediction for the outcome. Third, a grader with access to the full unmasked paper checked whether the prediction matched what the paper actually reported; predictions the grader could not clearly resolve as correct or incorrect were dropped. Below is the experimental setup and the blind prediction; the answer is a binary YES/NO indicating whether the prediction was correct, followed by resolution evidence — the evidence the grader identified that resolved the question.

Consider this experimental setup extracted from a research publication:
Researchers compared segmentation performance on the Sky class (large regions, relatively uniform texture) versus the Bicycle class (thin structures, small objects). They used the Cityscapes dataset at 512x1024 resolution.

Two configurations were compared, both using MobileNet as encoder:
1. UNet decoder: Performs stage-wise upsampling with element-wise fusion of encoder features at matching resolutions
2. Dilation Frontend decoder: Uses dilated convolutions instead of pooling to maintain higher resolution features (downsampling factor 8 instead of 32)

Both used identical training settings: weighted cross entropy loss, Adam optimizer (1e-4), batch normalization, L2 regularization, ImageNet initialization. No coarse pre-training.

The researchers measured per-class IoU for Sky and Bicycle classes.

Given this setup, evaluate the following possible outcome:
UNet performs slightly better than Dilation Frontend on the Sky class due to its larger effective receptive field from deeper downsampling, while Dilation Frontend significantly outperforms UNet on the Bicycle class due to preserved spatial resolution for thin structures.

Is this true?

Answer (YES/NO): NO